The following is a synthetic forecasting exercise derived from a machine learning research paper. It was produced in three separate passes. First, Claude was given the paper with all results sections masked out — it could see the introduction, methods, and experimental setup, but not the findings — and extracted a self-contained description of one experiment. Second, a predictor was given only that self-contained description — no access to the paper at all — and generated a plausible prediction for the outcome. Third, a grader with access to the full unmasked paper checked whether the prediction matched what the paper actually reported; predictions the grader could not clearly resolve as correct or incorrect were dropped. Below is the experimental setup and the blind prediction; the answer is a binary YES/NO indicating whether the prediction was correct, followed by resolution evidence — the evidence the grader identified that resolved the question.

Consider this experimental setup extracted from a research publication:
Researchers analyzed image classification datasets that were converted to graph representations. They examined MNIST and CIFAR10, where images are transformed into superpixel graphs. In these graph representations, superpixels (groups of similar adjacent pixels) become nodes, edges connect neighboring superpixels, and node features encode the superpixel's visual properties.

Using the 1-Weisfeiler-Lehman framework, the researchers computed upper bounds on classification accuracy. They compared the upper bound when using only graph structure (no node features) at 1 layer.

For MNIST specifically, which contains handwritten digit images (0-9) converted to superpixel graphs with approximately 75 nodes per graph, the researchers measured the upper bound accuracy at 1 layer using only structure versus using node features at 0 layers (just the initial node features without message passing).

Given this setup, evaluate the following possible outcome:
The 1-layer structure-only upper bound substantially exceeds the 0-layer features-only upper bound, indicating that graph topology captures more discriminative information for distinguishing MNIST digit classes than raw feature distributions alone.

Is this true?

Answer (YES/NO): NO